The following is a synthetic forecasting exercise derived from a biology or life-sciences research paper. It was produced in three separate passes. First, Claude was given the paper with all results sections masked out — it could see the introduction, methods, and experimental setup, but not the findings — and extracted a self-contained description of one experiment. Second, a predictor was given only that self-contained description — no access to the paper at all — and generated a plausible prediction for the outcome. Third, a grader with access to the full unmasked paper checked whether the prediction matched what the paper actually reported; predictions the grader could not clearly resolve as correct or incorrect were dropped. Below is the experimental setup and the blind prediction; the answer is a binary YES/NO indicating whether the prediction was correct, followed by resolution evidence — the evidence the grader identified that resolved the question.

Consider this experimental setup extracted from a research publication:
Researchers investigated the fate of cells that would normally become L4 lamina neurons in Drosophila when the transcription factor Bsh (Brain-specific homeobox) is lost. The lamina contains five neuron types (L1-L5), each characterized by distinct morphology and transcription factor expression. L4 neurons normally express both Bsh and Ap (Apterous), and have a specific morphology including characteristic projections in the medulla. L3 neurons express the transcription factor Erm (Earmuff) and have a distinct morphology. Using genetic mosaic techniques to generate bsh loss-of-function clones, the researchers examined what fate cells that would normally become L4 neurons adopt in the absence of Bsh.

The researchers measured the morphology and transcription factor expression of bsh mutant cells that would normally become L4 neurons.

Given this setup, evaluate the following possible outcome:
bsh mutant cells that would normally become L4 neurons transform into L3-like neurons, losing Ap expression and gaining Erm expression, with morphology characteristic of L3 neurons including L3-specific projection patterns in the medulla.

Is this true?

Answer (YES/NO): NO